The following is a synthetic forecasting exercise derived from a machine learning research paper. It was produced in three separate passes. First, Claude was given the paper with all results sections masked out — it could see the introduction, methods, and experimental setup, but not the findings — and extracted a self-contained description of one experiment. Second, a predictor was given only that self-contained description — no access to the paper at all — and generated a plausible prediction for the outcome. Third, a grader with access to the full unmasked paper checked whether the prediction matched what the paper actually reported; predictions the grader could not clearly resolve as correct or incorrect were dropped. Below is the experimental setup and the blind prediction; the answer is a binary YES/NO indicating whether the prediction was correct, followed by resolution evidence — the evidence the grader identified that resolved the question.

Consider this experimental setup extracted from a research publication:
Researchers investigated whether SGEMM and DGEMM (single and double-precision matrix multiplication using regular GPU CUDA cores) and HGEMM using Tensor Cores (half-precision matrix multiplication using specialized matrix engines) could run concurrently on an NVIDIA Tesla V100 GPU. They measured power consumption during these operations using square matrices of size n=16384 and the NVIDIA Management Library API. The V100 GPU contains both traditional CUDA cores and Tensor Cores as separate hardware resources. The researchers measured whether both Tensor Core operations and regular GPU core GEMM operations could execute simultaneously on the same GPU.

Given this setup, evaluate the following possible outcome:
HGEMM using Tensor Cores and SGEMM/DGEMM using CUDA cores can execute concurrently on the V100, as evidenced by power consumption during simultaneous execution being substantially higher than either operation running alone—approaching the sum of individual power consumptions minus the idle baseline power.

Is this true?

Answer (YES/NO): NO